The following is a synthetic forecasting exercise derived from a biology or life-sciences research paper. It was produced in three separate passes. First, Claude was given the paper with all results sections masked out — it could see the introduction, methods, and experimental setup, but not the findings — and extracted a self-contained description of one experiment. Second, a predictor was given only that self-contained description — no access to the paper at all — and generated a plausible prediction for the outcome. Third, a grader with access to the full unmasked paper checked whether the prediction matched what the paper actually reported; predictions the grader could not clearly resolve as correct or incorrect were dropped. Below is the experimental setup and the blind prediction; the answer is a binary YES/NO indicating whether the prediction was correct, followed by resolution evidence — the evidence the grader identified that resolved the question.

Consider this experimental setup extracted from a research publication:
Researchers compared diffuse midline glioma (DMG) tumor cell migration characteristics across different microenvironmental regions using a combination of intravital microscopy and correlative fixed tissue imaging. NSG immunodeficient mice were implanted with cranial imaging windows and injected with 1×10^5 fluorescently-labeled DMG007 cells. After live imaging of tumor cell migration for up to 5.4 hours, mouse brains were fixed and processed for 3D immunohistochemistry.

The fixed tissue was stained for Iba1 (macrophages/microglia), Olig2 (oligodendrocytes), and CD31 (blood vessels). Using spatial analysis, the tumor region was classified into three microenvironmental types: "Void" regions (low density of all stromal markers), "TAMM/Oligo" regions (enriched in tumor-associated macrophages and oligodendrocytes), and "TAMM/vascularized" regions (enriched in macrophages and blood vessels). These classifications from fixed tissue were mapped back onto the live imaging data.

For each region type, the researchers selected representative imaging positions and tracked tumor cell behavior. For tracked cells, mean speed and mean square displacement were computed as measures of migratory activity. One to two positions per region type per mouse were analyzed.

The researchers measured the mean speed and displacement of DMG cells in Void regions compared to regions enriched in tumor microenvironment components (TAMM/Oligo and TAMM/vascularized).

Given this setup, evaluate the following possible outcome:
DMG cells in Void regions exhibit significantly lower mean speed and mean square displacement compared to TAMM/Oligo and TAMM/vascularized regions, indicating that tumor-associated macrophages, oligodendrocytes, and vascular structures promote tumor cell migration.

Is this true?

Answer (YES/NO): NO